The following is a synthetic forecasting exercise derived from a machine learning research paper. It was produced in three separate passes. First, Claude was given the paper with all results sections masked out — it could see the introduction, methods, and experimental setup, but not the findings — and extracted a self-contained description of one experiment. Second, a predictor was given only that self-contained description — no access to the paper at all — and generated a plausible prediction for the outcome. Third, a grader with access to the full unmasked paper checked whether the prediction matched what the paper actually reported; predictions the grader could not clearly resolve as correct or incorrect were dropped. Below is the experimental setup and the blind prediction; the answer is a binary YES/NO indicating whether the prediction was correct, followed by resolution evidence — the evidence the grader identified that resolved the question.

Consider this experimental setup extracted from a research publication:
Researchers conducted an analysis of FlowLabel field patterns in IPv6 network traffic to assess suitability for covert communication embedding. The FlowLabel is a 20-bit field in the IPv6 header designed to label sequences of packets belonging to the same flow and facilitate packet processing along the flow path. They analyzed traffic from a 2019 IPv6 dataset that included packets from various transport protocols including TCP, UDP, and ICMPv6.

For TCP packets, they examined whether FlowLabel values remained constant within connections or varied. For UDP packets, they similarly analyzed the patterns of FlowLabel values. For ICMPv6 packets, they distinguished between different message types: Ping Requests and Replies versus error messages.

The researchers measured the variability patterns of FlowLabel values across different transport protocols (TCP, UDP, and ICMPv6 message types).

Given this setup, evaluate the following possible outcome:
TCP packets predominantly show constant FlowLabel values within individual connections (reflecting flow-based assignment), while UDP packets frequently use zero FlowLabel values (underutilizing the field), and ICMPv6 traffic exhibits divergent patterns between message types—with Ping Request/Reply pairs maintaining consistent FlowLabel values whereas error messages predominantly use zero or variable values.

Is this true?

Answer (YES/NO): NO